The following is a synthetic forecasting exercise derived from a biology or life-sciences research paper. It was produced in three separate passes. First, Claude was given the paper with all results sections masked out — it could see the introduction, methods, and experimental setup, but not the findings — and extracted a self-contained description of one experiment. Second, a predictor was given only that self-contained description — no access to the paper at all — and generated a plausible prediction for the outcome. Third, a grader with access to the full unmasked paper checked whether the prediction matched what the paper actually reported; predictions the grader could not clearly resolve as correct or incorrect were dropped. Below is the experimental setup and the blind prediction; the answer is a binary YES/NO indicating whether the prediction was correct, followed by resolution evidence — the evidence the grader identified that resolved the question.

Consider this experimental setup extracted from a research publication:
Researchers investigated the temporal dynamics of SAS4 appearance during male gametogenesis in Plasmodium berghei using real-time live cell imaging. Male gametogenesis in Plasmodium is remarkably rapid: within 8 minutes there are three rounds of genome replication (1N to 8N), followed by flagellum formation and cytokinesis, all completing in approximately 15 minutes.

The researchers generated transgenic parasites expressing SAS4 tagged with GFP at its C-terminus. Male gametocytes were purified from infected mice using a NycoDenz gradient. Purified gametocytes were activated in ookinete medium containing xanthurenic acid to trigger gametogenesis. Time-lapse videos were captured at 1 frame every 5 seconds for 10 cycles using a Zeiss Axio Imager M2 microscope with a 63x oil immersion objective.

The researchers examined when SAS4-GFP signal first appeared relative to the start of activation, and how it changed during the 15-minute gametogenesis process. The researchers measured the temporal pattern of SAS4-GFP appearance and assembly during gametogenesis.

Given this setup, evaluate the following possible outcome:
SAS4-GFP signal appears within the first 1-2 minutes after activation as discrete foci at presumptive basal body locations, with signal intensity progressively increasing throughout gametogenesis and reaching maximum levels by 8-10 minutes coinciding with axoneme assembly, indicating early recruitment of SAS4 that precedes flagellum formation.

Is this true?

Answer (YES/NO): NO